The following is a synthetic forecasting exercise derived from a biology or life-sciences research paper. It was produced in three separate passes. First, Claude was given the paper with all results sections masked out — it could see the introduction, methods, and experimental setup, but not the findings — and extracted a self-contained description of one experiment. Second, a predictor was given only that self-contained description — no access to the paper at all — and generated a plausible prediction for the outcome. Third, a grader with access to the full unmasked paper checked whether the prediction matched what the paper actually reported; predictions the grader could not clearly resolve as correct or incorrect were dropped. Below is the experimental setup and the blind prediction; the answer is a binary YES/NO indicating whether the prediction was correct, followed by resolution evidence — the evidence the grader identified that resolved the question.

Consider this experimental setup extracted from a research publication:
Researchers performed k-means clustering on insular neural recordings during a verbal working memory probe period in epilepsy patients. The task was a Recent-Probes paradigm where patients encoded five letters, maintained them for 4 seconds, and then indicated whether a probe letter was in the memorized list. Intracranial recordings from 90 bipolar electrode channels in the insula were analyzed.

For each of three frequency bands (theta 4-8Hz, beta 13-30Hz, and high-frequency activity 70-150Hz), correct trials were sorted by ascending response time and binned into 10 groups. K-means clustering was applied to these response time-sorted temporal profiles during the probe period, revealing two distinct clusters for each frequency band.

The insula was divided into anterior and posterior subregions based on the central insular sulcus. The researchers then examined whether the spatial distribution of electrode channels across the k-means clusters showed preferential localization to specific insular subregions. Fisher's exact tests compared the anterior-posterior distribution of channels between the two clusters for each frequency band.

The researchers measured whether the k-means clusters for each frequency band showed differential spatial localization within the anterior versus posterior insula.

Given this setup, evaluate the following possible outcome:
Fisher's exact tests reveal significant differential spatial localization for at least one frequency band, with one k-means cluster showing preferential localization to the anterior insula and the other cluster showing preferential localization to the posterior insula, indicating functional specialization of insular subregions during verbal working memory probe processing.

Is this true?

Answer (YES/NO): YES